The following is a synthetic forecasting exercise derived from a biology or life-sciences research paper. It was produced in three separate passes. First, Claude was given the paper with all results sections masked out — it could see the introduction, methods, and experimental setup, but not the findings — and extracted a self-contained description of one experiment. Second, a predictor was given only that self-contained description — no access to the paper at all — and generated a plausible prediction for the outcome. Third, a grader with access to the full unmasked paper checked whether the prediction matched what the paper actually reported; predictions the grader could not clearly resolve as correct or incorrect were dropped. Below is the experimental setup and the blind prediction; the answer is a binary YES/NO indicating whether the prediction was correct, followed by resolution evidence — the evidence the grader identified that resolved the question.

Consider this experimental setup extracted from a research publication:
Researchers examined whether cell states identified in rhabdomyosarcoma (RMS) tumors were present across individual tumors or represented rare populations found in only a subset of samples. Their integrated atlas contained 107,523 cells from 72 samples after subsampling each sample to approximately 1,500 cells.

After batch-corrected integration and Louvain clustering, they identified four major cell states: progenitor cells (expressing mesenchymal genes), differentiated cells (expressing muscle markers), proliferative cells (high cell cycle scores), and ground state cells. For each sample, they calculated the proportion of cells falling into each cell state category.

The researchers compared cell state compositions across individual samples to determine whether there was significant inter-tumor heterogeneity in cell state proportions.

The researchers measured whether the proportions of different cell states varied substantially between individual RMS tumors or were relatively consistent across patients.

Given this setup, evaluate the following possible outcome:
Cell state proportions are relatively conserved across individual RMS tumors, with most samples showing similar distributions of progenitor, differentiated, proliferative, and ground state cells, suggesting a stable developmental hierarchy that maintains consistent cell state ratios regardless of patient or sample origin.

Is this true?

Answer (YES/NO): NO